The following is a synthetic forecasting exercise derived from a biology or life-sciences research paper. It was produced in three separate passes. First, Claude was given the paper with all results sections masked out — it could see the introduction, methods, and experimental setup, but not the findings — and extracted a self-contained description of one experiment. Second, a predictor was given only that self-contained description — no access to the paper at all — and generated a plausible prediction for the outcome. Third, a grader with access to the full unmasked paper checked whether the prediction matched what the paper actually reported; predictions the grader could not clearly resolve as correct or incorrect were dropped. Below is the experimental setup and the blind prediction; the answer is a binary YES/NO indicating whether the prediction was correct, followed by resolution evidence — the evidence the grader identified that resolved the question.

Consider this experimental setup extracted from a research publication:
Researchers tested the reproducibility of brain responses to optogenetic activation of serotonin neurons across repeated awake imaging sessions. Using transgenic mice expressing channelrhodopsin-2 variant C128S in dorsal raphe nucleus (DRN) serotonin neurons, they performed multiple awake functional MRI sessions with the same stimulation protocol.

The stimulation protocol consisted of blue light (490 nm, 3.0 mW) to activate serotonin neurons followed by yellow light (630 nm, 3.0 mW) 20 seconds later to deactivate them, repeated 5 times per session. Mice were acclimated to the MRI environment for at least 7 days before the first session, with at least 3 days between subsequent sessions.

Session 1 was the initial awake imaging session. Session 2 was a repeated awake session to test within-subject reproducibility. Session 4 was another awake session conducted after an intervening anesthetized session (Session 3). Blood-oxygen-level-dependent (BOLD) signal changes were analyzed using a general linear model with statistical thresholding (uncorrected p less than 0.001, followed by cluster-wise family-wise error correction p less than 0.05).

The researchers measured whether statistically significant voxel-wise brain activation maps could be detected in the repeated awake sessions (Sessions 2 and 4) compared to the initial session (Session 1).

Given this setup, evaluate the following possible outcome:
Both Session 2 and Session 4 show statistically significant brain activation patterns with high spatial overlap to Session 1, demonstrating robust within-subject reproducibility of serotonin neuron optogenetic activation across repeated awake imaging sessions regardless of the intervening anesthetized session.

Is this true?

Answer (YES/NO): NO